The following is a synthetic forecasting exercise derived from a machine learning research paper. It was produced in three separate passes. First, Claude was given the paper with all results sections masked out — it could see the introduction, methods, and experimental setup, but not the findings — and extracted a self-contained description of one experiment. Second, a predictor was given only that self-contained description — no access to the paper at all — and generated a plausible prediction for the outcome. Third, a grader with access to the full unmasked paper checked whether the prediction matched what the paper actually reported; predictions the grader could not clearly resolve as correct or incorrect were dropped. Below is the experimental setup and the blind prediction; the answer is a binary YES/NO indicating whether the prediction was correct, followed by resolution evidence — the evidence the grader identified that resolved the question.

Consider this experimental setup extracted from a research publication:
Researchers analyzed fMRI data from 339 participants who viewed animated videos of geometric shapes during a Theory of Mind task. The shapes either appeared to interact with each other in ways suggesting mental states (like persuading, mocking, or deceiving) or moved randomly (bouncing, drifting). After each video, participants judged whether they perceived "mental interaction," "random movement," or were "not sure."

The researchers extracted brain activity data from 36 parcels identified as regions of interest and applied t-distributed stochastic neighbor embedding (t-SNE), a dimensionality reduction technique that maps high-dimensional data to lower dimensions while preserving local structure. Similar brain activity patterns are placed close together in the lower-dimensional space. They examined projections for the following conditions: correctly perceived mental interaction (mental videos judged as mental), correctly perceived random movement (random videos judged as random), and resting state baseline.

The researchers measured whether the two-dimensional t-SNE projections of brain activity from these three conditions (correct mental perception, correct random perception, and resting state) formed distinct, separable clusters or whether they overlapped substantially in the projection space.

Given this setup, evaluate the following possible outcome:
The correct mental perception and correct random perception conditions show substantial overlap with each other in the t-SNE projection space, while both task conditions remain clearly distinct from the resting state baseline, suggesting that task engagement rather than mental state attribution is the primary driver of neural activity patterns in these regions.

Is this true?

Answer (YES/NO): NO